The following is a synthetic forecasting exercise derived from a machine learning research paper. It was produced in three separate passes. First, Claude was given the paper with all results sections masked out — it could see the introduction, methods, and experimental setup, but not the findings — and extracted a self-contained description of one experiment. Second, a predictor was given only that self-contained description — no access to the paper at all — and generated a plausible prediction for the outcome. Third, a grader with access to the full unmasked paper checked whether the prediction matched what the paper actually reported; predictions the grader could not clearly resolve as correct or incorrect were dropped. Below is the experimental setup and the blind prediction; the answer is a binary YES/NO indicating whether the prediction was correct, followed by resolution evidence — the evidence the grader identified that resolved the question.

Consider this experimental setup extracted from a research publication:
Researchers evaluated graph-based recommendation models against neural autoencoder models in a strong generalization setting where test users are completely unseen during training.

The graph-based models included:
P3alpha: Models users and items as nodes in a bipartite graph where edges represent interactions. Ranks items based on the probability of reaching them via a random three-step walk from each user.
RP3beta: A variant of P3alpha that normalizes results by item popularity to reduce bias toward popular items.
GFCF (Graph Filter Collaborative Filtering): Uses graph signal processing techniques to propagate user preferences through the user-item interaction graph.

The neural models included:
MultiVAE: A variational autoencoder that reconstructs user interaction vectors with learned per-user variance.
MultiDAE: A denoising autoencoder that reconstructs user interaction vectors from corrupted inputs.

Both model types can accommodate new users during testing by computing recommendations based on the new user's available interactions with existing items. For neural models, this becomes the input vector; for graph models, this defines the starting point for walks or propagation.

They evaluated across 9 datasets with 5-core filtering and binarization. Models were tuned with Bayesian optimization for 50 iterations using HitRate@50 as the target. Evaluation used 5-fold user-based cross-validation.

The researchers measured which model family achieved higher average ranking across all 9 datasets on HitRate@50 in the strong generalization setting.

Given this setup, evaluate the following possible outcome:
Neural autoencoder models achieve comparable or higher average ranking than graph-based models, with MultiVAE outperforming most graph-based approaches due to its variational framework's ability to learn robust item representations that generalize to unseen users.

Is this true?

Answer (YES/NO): NO